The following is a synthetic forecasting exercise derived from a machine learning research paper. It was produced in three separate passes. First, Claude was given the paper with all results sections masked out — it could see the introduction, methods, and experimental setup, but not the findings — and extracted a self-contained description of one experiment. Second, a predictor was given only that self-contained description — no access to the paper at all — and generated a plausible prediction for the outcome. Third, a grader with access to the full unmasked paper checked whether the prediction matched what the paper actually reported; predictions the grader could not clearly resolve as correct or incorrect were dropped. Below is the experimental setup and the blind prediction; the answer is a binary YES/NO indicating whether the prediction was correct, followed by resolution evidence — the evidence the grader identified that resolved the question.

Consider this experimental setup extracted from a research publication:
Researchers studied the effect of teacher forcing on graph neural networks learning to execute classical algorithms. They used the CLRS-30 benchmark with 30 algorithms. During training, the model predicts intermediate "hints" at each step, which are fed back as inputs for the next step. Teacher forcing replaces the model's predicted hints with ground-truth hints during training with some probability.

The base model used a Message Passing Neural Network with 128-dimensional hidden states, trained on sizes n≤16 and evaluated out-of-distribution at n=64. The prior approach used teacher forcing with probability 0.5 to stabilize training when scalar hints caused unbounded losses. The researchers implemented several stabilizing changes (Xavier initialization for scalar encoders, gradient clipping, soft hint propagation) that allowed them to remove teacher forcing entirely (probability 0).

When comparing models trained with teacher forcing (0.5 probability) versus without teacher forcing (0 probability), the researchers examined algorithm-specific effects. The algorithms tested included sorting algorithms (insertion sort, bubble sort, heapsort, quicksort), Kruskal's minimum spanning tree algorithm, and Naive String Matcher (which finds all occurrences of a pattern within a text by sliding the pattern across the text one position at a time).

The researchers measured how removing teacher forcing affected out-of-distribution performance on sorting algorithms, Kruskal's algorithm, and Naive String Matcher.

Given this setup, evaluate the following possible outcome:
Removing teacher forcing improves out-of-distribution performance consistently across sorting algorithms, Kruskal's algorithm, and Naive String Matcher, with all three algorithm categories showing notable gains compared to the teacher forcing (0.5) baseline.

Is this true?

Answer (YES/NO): NO